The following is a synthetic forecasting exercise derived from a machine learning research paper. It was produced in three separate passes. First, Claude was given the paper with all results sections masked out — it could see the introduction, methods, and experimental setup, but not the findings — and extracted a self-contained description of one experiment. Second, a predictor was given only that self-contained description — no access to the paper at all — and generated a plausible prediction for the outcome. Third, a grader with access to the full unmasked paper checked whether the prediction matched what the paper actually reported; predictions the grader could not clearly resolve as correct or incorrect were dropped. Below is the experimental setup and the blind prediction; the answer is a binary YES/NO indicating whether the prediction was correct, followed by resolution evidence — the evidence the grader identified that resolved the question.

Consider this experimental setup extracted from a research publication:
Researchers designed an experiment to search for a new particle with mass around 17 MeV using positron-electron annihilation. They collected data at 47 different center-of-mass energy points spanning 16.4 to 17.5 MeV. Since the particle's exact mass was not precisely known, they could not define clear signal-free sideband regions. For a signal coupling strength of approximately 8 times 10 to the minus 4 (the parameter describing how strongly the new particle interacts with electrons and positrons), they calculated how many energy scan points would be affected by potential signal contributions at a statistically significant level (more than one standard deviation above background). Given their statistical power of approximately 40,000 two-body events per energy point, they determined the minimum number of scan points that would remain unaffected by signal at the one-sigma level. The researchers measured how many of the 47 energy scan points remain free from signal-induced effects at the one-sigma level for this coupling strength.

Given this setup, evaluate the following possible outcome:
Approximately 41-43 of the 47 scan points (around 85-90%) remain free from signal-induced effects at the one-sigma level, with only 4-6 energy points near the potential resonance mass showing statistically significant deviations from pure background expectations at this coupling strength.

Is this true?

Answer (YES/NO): NO